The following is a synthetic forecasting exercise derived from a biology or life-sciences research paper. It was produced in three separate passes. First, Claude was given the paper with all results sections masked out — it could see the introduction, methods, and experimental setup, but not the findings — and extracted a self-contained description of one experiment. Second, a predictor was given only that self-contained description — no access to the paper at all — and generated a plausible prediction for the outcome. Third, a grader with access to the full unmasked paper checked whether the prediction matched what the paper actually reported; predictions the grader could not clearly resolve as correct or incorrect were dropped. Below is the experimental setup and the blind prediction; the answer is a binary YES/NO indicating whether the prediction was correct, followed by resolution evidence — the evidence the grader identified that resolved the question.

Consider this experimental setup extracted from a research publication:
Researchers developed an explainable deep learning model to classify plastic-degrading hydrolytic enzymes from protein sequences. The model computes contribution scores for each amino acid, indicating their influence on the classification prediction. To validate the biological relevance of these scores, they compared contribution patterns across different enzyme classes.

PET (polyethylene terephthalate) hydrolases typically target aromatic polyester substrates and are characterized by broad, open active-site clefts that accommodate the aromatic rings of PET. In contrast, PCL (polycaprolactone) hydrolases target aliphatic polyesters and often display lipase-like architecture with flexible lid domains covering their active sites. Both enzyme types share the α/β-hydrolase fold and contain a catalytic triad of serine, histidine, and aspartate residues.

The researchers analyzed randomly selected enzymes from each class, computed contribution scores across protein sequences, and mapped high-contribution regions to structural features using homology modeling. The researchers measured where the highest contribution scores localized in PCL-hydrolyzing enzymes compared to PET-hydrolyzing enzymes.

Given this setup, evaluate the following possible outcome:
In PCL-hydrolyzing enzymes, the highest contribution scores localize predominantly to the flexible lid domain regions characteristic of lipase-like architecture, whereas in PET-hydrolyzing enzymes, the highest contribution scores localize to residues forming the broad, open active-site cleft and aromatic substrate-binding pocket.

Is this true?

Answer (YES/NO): NO